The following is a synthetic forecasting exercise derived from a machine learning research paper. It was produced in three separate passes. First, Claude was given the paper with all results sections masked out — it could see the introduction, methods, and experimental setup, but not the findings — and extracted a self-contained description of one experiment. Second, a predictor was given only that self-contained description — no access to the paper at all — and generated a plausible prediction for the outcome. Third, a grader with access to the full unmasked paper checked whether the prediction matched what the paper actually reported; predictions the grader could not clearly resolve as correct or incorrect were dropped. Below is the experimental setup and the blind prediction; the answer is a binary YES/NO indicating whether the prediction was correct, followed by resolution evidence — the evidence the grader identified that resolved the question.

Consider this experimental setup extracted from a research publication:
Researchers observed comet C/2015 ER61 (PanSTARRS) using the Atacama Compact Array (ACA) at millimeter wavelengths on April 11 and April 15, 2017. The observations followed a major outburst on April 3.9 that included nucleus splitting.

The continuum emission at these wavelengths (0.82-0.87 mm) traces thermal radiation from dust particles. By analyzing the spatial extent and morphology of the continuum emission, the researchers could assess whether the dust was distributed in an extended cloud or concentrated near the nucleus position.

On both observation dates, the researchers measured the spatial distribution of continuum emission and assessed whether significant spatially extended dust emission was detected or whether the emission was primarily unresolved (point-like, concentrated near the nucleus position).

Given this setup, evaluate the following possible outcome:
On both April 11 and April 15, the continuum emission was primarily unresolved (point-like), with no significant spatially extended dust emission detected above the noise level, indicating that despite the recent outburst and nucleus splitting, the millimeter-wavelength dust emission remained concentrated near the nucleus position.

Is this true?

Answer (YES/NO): YES